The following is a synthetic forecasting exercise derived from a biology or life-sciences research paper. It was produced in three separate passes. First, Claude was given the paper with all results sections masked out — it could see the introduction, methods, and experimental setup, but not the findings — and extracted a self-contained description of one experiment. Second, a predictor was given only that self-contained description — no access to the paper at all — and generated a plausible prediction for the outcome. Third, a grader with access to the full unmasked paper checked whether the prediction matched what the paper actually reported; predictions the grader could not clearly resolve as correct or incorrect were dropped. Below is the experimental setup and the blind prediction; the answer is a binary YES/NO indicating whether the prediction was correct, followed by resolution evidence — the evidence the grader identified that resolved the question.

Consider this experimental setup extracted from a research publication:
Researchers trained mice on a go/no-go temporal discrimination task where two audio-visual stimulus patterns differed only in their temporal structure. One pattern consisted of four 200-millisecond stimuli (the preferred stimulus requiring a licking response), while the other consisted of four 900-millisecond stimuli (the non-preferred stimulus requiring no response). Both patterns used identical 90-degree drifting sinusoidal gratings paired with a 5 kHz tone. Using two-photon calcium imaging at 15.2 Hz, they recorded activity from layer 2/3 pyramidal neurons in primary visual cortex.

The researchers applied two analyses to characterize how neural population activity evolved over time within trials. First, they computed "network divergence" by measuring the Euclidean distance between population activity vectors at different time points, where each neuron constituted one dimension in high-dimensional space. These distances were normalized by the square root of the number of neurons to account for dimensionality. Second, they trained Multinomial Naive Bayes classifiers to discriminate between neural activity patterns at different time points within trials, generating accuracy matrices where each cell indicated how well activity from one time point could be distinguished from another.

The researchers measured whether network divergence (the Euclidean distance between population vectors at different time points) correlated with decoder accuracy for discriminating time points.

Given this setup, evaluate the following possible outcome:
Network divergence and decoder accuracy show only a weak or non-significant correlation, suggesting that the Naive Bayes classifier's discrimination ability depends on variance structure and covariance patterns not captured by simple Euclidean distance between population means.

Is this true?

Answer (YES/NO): NO